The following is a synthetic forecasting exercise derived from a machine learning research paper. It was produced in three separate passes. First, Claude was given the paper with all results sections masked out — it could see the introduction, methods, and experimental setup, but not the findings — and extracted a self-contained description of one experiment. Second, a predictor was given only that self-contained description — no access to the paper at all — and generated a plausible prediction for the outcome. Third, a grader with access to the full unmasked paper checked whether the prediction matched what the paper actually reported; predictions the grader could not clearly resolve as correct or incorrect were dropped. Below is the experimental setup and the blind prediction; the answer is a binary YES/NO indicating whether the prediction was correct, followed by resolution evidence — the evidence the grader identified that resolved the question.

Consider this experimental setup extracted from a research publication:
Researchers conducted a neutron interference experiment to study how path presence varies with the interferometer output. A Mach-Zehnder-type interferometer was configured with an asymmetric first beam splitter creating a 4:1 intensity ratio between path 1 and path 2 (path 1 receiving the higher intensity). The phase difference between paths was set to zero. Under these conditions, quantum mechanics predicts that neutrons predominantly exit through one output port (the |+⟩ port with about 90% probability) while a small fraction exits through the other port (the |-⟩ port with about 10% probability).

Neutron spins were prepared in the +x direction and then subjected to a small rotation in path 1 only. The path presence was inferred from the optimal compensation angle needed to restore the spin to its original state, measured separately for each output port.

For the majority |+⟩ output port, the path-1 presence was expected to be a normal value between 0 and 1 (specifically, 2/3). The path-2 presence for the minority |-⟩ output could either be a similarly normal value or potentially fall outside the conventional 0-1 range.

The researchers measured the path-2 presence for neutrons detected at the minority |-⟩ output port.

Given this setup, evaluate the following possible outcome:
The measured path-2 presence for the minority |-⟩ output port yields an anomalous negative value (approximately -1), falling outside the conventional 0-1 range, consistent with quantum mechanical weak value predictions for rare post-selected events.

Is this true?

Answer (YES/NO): YES